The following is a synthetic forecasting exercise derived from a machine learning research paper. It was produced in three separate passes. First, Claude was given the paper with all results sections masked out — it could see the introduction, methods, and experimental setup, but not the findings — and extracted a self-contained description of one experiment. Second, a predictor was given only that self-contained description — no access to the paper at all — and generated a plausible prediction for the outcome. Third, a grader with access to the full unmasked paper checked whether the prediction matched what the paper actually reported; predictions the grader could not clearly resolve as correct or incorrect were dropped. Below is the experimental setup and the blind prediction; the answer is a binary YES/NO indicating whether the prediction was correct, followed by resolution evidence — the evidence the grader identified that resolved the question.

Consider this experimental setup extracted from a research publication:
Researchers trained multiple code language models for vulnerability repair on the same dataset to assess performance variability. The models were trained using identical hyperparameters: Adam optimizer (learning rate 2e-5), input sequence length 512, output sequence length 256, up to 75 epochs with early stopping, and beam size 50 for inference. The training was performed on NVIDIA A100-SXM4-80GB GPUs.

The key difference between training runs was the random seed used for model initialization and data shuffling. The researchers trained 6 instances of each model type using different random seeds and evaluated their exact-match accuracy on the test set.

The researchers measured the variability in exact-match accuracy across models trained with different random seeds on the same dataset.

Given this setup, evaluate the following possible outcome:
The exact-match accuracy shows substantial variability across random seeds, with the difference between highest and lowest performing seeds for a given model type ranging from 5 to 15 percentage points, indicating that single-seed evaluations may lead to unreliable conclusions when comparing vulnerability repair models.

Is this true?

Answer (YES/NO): NO